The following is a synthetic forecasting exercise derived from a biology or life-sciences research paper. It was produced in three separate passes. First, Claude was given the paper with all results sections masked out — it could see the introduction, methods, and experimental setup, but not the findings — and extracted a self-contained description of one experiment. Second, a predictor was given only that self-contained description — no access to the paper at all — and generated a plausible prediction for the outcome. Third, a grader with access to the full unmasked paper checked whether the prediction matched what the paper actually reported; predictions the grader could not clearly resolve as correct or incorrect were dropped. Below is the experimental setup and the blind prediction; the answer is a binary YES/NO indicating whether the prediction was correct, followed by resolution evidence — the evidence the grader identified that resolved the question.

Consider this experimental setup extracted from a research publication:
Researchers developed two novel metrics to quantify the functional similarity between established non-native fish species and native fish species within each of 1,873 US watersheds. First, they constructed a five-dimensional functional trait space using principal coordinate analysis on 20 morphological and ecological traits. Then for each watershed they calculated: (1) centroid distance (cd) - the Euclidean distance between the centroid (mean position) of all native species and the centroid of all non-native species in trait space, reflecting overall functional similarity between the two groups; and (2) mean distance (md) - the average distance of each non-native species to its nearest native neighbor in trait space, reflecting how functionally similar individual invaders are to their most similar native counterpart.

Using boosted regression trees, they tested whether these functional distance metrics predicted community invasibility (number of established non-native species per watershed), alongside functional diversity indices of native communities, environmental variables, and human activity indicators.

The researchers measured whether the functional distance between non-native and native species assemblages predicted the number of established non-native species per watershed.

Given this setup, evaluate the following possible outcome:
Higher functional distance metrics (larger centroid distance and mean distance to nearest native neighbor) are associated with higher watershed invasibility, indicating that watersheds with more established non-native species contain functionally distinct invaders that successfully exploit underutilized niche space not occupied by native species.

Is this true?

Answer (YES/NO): NO